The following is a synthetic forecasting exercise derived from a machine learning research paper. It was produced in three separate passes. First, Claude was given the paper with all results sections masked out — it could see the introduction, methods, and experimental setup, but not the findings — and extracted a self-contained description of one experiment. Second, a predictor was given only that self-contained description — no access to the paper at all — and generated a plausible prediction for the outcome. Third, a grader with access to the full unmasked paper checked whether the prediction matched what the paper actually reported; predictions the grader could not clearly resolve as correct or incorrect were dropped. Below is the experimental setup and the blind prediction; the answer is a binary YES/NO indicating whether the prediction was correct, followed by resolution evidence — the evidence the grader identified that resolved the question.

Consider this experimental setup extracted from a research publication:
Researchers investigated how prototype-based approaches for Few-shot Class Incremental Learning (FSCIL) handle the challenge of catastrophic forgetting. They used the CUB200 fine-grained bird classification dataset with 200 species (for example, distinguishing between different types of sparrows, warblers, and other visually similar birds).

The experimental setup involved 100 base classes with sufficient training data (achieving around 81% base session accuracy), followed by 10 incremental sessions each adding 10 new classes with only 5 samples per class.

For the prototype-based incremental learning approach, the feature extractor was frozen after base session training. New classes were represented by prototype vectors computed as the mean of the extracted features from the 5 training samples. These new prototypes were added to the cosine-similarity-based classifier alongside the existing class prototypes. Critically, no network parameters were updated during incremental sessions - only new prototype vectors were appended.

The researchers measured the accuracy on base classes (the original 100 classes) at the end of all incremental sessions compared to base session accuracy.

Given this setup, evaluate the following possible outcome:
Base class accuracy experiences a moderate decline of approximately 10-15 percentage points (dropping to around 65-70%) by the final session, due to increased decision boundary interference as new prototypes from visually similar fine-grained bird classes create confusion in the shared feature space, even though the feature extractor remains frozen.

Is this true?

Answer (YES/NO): NO